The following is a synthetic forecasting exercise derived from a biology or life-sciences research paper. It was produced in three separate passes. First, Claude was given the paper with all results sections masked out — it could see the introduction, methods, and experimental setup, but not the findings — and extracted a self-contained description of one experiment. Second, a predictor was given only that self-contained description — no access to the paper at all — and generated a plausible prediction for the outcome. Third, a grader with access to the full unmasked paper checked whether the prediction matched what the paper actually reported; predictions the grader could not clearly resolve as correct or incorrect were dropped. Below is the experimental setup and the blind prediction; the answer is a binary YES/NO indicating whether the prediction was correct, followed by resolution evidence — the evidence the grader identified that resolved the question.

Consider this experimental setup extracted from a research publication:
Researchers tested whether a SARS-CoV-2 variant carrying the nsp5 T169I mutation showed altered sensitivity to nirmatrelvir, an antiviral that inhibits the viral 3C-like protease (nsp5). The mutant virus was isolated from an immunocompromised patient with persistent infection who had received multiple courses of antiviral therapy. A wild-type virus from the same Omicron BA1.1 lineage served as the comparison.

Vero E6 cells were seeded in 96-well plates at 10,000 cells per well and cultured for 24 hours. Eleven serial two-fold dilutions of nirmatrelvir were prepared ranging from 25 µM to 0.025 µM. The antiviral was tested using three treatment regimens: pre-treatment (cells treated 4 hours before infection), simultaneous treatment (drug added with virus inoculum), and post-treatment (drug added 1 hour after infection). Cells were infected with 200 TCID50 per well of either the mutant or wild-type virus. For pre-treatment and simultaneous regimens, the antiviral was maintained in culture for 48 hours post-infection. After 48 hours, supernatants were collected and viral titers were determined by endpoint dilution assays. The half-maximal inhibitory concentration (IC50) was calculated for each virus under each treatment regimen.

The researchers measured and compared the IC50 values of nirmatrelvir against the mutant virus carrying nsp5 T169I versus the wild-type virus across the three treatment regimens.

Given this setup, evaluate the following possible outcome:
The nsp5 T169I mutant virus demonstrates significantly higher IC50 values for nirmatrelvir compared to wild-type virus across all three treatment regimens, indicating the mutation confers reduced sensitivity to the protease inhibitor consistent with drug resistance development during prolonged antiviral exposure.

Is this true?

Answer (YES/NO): YES